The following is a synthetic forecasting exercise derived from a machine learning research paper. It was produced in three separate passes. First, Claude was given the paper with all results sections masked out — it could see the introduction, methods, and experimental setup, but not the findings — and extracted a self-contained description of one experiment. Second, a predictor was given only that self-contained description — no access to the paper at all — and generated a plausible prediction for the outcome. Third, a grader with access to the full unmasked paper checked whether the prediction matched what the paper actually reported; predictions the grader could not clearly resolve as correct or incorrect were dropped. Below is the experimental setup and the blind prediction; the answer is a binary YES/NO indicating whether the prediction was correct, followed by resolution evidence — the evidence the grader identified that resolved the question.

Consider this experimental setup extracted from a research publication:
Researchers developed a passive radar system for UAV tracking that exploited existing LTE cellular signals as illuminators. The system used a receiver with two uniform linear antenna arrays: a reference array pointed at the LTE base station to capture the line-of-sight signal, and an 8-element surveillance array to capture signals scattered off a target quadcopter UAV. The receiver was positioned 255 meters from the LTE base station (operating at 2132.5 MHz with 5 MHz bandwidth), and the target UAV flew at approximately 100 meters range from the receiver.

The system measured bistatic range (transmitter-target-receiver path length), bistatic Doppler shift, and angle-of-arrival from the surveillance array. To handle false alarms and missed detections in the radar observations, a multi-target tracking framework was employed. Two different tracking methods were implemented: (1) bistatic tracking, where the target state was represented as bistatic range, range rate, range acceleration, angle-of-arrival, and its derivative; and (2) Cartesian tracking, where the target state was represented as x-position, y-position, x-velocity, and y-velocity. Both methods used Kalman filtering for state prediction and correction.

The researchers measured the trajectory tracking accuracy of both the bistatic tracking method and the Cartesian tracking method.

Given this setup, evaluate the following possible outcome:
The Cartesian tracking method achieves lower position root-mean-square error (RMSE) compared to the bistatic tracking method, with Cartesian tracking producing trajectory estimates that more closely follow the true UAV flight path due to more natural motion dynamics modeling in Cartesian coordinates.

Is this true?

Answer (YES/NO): YES